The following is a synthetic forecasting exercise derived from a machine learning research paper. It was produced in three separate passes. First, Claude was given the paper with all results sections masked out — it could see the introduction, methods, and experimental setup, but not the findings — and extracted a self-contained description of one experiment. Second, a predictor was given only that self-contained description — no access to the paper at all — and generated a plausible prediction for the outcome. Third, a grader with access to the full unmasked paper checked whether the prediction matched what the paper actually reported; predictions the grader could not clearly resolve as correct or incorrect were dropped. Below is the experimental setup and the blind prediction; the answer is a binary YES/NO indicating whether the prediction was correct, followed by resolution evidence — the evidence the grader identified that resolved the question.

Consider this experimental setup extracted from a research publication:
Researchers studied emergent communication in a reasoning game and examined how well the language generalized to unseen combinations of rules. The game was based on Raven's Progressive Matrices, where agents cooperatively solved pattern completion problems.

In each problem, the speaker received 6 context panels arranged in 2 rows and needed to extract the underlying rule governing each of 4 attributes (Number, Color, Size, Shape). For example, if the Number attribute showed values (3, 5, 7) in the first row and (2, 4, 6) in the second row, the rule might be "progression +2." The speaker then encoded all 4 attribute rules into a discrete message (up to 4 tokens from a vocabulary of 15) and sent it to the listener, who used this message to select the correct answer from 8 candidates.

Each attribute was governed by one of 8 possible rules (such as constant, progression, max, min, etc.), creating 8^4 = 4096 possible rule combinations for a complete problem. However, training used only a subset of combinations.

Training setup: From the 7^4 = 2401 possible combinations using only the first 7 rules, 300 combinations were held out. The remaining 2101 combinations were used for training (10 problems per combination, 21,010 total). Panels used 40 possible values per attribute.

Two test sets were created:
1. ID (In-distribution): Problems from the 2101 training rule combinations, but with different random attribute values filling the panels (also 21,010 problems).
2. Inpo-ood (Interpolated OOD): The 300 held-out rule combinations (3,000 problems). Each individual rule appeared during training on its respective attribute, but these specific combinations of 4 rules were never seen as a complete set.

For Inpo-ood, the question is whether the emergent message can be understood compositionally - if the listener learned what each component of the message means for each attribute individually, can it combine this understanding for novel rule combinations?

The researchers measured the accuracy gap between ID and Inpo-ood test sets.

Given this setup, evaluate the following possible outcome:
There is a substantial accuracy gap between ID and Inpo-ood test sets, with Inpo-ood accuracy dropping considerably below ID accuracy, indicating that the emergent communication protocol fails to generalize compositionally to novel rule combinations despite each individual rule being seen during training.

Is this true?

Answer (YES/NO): NO